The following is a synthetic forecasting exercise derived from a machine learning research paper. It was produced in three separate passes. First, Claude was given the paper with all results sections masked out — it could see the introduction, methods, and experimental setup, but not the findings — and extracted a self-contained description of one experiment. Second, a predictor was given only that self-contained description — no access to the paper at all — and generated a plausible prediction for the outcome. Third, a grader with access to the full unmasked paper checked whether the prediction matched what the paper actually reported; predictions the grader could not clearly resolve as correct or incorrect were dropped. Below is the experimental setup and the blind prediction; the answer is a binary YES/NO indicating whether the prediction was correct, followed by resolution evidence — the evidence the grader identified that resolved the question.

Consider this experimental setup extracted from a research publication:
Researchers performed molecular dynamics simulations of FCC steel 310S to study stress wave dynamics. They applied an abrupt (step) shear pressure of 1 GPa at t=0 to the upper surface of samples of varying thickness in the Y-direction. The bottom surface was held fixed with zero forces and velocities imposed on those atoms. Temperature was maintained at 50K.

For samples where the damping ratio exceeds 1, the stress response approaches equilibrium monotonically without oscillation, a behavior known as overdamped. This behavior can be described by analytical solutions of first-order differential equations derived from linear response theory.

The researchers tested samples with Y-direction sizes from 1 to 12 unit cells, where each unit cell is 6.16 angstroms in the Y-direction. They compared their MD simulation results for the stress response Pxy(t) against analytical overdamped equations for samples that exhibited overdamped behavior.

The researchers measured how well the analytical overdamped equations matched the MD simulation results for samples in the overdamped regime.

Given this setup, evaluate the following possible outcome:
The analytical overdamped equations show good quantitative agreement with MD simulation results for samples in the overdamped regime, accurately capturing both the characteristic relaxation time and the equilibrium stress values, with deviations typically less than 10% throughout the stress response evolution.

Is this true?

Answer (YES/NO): NO